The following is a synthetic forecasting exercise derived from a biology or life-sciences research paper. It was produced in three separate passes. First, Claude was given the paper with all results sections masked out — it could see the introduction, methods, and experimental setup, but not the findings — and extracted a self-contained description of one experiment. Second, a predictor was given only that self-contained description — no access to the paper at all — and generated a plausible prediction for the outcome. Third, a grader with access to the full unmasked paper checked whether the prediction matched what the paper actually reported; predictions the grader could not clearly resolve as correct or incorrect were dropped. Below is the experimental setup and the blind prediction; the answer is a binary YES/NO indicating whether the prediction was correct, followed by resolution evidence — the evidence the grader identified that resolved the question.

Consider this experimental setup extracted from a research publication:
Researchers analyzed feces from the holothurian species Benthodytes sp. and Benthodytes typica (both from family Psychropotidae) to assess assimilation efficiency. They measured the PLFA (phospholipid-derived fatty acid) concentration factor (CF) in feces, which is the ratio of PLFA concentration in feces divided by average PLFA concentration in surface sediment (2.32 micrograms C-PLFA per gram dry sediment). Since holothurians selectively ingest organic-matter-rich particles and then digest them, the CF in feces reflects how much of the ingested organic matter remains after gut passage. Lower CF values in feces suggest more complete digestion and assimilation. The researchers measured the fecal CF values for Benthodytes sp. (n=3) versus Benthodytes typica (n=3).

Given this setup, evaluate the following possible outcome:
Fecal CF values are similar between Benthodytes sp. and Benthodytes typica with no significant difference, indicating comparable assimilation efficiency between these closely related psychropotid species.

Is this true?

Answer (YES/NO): NO